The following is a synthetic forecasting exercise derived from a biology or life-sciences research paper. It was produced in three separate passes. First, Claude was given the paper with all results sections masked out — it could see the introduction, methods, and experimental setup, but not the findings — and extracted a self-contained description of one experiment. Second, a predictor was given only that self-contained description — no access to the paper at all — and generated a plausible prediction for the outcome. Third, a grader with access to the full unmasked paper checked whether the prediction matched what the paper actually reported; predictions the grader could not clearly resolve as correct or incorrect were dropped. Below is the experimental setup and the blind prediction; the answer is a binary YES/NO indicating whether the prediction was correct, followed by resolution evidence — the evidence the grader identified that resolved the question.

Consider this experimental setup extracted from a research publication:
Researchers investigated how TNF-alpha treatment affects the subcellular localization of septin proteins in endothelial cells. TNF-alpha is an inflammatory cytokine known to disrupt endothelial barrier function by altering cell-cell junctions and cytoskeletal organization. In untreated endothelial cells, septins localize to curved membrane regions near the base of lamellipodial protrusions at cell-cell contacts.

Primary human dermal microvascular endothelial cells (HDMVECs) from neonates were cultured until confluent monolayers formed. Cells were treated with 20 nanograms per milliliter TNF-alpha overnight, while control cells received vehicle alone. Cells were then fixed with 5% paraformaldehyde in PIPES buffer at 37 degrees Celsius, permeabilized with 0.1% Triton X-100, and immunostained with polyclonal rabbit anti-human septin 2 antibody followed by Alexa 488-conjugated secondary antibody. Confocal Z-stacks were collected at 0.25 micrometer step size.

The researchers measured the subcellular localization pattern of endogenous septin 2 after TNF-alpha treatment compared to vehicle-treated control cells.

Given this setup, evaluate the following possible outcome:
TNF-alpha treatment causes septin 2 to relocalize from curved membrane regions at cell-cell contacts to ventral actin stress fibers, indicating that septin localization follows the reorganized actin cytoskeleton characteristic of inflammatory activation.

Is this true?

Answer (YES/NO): NO